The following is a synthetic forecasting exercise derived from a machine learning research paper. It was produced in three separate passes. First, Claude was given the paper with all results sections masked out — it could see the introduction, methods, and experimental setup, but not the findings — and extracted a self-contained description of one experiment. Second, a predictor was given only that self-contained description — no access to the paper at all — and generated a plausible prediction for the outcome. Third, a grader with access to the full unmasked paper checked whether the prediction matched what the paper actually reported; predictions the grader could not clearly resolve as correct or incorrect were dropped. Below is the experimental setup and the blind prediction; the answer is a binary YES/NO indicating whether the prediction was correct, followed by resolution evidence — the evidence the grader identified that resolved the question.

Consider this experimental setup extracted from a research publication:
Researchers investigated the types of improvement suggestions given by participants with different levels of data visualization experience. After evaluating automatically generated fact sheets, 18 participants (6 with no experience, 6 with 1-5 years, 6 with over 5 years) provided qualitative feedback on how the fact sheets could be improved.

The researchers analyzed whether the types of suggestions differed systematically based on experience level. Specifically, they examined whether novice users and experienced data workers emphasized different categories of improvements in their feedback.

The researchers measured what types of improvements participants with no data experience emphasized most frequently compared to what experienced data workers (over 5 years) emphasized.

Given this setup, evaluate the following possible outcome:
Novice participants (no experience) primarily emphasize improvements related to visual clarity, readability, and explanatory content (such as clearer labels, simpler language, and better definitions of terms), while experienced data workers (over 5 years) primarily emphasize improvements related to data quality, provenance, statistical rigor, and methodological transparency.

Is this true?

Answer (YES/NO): NO